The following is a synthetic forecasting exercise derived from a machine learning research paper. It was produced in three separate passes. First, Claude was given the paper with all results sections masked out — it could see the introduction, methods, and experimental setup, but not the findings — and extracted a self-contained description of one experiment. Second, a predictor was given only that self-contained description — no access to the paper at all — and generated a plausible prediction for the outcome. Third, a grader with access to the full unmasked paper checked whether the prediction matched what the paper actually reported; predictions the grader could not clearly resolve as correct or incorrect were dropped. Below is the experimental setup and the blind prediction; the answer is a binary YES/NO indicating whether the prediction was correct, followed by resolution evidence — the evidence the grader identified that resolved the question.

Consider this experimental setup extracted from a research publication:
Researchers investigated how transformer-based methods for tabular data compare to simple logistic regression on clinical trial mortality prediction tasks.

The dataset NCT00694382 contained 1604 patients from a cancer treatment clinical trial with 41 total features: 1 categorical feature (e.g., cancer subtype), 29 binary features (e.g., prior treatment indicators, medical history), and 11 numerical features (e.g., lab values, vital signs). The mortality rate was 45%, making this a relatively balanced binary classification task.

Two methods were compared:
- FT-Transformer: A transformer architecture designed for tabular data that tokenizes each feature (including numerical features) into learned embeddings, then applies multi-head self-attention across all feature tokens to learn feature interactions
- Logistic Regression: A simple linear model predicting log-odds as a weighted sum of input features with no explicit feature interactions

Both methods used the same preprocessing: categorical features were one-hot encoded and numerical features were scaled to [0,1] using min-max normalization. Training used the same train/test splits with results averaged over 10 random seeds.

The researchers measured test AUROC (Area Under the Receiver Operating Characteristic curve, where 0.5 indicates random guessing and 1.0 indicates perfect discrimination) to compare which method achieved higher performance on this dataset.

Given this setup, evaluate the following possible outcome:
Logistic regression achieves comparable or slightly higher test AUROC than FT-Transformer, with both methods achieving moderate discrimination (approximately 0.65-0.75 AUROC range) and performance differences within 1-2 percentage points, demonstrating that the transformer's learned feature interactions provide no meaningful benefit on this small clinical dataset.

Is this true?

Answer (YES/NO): YES